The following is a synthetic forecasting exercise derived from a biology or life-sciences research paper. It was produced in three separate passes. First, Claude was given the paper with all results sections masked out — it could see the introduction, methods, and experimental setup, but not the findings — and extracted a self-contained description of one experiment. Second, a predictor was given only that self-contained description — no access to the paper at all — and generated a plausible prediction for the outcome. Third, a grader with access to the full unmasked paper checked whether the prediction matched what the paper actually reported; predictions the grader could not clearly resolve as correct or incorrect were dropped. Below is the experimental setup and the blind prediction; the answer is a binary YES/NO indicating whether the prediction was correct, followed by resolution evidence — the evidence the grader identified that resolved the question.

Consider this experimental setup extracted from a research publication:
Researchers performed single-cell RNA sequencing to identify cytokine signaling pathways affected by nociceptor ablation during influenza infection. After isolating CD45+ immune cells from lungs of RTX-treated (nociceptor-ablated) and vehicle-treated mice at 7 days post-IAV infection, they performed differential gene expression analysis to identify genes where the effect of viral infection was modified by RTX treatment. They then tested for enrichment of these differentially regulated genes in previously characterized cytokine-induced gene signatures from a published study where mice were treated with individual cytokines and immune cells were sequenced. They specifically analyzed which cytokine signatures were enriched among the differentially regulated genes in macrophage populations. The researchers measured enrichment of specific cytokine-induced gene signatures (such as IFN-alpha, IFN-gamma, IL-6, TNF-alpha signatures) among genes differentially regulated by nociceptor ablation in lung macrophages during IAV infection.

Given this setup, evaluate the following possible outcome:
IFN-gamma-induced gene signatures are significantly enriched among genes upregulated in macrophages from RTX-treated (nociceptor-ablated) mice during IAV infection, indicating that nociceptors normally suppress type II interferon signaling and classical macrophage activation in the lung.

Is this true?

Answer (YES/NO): NO